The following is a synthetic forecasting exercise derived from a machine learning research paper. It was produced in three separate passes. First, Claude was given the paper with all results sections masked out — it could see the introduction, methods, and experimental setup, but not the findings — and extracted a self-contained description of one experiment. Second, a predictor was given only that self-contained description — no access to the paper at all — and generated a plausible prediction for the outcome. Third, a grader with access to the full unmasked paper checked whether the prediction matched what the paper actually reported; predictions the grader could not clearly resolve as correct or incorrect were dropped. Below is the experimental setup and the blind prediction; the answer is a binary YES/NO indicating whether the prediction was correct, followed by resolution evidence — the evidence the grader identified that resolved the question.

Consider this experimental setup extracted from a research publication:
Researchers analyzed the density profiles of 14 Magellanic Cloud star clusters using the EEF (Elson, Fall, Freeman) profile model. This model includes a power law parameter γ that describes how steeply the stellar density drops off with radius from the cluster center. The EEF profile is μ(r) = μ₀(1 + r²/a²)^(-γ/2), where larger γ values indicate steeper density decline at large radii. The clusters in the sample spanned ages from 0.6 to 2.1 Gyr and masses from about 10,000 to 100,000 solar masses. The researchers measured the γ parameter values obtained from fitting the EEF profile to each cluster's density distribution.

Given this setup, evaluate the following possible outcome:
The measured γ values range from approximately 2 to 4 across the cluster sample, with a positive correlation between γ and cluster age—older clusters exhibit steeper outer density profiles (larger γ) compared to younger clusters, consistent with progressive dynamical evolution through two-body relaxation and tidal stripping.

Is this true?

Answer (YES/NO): NO